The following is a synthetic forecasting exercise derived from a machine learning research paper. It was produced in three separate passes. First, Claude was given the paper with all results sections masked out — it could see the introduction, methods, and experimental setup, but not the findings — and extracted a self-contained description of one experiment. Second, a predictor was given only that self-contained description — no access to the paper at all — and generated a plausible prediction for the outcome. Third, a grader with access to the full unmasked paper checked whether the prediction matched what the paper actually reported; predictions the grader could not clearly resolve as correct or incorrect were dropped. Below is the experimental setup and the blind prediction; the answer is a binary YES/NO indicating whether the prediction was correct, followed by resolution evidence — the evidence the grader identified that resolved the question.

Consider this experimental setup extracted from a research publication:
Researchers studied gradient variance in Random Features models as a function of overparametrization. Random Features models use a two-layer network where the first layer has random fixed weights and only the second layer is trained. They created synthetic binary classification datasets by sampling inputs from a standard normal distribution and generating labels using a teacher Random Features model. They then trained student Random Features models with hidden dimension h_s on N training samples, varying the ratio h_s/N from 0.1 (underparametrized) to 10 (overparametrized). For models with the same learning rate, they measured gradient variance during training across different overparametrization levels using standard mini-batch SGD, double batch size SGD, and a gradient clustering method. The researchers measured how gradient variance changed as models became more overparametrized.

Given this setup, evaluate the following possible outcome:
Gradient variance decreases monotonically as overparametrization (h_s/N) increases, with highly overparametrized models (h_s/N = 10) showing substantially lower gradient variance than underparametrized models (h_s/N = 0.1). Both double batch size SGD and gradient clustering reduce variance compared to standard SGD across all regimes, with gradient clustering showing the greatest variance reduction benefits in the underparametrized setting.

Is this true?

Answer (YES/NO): NO